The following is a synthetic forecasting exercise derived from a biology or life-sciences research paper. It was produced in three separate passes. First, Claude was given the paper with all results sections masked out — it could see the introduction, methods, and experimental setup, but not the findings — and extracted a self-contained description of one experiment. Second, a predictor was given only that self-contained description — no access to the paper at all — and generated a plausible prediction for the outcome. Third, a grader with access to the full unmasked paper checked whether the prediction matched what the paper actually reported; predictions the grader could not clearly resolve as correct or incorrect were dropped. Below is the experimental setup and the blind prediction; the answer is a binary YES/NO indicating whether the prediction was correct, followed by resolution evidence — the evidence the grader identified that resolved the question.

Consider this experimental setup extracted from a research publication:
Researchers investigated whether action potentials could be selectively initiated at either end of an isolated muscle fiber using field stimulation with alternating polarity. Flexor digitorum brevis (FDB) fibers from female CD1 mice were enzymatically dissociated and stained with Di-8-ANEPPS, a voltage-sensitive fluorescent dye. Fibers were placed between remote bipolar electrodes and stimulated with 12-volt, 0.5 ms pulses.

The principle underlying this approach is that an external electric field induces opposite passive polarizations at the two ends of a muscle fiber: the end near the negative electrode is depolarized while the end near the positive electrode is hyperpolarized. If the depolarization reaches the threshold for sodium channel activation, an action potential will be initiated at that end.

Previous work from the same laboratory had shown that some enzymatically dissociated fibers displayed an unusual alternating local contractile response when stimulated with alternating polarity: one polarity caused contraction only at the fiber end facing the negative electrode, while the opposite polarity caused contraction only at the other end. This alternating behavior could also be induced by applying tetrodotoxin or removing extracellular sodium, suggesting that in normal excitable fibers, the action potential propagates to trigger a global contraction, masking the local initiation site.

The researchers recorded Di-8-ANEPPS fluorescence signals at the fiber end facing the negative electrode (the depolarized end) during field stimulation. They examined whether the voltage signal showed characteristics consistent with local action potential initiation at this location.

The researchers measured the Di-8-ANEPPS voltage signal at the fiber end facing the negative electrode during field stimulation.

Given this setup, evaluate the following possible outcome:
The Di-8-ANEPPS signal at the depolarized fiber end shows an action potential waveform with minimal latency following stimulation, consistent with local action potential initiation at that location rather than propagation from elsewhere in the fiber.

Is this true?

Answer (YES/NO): YES